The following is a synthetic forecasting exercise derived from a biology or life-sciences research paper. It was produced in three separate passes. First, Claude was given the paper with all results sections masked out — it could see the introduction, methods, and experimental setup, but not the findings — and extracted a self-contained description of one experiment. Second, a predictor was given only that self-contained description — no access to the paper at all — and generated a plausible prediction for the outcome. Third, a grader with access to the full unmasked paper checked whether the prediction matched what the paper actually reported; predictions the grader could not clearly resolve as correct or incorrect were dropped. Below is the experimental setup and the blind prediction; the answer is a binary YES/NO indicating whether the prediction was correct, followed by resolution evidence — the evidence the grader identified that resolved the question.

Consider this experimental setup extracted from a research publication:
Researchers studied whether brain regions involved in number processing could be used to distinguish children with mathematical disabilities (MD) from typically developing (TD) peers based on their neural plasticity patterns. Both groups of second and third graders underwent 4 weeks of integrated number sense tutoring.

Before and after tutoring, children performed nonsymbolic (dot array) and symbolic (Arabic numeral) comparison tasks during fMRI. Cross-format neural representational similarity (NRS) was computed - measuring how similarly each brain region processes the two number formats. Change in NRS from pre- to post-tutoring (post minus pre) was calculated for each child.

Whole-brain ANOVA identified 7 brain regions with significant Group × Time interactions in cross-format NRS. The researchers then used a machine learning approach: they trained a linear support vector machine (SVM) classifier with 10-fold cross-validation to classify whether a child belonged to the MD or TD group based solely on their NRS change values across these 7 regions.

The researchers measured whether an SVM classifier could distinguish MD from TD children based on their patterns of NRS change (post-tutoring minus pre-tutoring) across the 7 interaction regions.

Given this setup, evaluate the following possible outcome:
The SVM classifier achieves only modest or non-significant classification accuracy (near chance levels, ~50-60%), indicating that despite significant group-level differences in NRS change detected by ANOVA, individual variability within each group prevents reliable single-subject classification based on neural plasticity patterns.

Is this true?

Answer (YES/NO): NO